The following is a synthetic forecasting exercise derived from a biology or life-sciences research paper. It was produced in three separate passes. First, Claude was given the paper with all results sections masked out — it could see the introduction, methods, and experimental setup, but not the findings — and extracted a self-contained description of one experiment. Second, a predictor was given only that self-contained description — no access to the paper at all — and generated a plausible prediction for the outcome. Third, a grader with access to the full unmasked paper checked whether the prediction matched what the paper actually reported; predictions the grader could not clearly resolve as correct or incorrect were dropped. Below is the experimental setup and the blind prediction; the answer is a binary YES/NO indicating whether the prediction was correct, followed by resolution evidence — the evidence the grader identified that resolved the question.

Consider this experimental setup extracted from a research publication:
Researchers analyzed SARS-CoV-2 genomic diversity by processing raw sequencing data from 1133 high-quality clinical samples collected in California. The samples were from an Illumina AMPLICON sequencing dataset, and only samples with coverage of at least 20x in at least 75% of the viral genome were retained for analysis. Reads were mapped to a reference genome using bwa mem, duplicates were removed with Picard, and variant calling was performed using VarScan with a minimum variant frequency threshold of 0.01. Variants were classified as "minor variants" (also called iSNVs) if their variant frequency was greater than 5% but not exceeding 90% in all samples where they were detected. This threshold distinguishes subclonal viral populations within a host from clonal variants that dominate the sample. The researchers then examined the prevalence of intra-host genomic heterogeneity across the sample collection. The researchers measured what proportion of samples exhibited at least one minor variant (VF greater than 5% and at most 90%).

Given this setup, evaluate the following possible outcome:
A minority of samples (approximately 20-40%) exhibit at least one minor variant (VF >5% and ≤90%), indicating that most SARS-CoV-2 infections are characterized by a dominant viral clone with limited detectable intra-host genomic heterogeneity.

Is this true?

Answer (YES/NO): NO